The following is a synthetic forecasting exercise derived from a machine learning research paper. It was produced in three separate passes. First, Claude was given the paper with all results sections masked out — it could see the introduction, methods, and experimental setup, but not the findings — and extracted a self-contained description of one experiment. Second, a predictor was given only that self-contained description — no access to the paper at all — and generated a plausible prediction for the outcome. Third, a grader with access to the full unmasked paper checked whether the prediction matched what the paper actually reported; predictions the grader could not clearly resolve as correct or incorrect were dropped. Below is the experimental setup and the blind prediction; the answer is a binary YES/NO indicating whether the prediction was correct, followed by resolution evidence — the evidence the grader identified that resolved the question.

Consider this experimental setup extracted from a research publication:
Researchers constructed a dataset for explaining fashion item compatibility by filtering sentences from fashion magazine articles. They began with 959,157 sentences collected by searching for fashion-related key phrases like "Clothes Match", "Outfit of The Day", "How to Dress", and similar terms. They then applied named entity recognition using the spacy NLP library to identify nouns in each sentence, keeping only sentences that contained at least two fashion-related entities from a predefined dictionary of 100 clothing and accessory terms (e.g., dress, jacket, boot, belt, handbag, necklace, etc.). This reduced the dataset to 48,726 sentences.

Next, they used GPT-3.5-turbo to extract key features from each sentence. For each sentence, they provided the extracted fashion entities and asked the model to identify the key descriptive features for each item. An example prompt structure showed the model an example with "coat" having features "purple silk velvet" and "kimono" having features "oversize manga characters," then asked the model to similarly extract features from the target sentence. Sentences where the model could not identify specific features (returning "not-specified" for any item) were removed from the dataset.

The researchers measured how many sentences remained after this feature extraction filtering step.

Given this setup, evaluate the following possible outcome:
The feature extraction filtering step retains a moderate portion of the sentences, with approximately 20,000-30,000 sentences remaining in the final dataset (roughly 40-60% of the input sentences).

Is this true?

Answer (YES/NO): NO